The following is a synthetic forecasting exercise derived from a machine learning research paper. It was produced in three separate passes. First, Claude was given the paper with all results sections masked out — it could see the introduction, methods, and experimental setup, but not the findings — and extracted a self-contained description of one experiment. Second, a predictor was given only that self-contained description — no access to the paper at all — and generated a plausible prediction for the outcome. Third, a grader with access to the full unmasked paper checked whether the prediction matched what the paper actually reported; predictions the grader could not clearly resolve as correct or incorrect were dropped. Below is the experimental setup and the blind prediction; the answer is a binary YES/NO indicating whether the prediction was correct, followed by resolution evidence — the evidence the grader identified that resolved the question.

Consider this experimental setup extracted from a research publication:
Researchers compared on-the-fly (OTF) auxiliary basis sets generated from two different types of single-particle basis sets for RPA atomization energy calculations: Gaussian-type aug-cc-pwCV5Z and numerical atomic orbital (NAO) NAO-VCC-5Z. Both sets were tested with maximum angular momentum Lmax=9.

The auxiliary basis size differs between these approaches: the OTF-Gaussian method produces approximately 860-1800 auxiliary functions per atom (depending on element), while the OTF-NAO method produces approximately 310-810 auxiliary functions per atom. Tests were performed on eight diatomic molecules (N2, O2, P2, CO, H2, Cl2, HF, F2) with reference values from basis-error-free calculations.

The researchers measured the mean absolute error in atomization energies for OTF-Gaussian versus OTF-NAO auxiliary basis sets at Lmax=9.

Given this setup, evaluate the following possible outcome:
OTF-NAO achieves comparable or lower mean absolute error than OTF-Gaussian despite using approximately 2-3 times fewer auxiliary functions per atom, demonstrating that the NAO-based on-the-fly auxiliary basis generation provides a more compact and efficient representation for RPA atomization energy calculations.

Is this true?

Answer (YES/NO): NO